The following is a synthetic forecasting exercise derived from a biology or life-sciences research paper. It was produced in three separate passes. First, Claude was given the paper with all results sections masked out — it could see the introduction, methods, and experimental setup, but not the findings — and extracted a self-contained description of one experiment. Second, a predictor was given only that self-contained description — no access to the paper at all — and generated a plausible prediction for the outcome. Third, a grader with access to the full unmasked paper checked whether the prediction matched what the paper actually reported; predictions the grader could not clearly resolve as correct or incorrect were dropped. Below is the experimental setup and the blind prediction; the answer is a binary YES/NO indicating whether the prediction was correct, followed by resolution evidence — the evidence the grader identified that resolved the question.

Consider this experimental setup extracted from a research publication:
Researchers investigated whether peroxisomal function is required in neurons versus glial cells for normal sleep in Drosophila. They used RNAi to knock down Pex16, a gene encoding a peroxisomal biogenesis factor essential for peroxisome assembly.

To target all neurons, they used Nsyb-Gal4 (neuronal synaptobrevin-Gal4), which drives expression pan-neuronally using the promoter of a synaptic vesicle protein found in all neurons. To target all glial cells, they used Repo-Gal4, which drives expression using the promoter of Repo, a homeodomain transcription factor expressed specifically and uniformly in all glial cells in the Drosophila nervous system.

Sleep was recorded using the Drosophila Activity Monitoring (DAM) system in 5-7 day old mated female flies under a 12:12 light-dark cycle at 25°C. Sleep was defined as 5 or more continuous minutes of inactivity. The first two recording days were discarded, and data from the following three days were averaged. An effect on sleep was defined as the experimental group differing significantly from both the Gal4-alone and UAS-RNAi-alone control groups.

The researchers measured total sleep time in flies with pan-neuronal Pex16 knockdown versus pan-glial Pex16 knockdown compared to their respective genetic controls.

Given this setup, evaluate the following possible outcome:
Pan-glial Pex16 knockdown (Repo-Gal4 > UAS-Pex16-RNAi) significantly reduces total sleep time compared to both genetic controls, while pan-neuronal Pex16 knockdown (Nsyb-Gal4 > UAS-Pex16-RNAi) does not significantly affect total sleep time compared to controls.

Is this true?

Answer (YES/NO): NO